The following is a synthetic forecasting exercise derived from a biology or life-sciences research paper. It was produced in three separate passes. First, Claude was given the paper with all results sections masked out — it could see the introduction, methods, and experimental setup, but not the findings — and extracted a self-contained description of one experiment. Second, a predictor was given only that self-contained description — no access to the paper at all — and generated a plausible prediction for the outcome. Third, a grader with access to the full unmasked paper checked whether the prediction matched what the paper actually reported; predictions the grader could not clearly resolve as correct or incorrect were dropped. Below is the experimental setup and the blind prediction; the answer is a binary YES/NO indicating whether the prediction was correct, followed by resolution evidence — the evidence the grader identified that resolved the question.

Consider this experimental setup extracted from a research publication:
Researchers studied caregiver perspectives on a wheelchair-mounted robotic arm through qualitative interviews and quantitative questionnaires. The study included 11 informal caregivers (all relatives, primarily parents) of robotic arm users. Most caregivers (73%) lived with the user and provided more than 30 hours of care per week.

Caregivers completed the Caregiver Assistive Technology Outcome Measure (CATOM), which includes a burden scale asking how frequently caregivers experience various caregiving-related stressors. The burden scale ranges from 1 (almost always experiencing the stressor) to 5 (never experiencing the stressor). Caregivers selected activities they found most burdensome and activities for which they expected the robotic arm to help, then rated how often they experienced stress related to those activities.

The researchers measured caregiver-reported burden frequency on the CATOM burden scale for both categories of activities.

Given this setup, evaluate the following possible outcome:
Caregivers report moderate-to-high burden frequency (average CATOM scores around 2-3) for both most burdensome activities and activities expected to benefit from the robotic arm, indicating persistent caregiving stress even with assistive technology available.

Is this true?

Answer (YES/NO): NO